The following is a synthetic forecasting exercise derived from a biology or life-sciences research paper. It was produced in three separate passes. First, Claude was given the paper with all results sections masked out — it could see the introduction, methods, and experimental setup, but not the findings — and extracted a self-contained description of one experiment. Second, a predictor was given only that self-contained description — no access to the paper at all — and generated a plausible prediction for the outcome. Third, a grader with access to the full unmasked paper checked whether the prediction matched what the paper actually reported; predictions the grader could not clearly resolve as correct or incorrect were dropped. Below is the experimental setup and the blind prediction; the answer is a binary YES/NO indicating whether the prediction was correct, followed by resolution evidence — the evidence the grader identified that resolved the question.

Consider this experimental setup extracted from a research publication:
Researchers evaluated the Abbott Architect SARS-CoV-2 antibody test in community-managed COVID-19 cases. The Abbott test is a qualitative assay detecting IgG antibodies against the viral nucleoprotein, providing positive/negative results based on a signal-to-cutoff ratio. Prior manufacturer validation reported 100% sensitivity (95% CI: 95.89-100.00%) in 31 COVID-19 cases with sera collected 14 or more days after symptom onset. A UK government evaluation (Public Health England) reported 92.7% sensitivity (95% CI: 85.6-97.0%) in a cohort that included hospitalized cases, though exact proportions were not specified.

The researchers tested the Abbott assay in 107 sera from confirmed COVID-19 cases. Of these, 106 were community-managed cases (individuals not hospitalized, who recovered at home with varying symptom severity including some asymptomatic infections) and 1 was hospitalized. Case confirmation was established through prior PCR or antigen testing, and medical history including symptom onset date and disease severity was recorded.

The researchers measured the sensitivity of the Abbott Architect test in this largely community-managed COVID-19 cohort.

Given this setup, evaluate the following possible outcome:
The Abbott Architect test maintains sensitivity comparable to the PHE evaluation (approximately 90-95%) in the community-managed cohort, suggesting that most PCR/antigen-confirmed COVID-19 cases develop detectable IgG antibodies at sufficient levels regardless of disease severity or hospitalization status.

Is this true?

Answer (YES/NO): NO